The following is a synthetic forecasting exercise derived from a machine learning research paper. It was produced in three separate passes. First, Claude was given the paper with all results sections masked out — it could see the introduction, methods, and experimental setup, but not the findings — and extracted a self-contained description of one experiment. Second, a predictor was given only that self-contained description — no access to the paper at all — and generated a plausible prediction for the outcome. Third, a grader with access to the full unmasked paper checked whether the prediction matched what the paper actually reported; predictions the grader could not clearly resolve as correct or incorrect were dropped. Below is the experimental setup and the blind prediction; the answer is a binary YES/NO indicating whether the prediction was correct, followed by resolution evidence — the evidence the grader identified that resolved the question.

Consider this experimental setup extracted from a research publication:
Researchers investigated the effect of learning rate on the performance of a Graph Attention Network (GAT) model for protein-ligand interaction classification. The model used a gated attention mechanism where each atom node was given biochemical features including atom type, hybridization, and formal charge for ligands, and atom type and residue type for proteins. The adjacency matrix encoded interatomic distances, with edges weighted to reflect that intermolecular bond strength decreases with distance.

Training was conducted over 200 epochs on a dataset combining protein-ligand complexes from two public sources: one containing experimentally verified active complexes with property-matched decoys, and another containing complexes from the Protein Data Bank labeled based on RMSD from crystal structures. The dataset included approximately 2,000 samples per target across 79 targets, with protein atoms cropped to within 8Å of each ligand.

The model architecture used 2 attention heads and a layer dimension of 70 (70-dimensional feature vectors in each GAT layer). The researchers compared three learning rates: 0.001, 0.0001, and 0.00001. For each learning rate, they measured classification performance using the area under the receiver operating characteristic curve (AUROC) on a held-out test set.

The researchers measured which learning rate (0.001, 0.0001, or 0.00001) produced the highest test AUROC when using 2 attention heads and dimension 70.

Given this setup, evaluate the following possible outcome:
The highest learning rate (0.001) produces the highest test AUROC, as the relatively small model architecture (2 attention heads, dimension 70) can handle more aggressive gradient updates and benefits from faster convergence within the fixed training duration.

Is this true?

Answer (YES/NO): NO